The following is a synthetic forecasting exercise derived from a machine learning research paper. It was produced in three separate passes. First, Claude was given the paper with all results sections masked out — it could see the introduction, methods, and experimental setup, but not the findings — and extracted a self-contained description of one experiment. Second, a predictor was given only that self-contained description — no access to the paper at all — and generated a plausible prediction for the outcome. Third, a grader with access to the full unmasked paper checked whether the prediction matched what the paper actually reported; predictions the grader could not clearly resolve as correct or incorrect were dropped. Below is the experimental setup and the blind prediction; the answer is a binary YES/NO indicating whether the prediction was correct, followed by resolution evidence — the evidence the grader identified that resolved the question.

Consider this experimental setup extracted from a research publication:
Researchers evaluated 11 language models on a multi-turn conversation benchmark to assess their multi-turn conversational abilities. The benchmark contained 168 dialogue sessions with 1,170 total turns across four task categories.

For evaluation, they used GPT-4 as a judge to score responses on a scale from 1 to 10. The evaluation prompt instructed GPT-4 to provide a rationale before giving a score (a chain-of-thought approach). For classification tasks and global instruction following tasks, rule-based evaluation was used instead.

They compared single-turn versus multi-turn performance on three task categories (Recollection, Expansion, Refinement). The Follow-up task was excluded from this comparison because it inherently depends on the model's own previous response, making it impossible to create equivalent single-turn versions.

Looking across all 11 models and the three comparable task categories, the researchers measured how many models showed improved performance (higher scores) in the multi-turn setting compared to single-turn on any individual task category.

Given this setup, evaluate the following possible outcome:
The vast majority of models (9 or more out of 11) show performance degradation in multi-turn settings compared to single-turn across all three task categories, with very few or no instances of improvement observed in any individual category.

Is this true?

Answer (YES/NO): YES